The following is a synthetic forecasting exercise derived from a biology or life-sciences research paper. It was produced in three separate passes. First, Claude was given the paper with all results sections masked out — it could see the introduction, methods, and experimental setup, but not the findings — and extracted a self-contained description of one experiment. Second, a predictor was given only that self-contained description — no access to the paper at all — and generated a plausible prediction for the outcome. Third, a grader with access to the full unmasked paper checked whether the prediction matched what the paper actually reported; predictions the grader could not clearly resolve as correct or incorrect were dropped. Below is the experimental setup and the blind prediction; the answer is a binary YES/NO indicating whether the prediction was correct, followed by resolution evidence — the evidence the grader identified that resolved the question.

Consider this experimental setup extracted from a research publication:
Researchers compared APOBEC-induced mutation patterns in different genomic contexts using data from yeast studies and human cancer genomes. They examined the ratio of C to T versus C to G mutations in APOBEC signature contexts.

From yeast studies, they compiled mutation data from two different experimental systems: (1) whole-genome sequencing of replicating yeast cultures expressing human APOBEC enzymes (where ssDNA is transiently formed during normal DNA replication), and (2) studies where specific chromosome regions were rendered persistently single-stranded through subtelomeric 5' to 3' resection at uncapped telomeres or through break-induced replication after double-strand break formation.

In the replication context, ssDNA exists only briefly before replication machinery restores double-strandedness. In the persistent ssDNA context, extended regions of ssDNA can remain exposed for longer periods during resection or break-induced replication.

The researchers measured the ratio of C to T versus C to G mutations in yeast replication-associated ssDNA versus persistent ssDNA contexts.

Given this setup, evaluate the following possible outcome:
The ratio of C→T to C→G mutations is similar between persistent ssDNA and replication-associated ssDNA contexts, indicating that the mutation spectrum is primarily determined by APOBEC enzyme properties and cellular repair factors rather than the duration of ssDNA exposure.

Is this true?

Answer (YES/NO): NO